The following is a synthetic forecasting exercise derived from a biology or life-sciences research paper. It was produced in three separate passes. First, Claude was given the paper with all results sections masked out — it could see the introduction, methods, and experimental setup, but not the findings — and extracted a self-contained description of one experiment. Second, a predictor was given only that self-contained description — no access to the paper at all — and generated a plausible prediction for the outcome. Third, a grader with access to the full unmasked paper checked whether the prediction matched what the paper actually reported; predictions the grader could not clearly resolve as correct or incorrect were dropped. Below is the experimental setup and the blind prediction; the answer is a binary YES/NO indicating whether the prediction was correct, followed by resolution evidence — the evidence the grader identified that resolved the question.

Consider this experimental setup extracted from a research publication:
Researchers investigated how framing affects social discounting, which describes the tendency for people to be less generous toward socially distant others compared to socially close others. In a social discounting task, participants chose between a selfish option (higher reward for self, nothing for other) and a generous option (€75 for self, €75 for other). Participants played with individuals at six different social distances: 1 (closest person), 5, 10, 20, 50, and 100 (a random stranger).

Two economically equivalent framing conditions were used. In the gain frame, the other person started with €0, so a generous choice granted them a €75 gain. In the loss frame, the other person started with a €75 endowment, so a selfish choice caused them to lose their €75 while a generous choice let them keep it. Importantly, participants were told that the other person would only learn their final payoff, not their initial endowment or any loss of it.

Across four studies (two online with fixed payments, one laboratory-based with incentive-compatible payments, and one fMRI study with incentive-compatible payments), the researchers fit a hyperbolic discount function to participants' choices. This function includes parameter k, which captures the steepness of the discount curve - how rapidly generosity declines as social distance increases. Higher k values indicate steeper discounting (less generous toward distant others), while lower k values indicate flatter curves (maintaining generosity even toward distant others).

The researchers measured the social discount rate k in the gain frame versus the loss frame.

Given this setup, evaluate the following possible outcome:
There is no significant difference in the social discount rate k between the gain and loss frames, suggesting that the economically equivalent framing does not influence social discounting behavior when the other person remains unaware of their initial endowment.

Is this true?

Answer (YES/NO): NO